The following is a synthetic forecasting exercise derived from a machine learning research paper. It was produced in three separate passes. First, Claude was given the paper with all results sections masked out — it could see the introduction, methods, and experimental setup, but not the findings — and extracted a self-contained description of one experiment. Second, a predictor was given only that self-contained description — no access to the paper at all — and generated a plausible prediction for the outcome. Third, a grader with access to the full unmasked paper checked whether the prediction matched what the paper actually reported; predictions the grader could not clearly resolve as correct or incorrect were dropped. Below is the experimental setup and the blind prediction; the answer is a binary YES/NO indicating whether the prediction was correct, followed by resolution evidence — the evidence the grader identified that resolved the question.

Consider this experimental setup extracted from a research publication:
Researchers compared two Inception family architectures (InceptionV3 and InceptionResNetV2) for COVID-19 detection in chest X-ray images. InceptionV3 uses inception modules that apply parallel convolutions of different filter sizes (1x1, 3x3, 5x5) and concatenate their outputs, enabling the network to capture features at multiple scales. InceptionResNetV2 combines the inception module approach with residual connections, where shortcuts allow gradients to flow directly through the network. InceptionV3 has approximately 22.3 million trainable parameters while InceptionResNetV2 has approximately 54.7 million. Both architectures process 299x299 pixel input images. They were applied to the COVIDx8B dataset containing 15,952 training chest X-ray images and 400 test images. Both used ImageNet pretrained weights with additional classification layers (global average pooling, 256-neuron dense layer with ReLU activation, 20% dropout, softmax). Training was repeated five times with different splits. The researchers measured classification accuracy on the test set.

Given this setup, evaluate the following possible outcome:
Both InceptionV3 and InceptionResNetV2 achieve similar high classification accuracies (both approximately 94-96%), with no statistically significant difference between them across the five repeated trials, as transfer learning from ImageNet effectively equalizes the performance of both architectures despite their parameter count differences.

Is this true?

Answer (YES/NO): NO